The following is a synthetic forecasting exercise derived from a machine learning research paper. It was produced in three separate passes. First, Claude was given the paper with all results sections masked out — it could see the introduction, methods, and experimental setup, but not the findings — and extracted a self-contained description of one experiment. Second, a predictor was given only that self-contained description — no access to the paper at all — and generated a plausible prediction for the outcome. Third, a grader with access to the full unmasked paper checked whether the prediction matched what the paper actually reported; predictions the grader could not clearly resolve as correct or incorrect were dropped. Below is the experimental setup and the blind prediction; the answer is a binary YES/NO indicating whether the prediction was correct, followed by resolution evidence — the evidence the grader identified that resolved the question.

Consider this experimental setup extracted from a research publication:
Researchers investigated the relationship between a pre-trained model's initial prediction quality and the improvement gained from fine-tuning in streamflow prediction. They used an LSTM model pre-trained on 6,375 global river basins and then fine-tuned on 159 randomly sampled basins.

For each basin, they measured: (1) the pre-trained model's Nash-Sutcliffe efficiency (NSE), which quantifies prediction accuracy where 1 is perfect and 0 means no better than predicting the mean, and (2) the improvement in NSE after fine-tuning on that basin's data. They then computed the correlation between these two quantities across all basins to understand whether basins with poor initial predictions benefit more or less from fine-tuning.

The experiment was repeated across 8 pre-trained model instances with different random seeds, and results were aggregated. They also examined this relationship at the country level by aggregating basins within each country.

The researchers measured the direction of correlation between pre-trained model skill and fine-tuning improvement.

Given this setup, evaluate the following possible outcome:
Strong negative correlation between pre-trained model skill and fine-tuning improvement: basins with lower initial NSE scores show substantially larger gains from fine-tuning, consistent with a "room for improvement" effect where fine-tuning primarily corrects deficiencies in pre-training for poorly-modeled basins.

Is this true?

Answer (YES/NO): NO